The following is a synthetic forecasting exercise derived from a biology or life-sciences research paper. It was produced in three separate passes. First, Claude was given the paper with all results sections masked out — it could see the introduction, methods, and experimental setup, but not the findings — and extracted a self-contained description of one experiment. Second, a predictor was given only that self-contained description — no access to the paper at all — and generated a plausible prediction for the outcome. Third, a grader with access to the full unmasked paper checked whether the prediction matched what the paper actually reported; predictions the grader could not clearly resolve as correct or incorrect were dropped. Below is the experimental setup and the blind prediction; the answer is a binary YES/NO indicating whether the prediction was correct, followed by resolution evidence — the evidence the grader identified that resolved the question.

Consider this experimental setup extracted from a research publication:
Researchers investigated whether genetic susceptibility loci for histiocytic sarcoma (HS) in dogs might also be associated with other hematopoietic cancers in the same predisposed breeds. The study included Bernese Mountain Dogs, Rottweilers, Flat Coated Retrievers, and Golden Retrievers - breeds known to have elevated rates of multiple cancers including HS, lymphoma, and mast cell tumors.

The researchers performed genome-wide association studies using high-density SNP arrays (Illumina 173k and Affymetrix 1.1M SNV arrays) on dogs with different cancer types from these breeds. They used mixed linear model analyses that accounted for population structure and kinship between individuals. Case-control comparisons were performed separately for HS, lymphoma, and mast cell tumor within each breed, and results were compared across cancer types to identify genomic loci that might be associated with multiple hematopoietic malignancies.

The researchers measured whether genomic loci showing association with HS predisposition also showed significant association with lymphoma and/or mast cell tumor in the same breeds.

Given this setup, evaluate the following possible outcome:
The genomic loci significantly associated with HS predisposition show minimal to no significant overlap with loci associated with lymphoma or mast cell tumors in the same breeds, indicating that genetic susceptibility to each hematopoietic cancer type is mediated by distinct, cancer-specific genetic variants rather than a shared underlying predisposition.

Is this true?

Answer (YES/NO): NO